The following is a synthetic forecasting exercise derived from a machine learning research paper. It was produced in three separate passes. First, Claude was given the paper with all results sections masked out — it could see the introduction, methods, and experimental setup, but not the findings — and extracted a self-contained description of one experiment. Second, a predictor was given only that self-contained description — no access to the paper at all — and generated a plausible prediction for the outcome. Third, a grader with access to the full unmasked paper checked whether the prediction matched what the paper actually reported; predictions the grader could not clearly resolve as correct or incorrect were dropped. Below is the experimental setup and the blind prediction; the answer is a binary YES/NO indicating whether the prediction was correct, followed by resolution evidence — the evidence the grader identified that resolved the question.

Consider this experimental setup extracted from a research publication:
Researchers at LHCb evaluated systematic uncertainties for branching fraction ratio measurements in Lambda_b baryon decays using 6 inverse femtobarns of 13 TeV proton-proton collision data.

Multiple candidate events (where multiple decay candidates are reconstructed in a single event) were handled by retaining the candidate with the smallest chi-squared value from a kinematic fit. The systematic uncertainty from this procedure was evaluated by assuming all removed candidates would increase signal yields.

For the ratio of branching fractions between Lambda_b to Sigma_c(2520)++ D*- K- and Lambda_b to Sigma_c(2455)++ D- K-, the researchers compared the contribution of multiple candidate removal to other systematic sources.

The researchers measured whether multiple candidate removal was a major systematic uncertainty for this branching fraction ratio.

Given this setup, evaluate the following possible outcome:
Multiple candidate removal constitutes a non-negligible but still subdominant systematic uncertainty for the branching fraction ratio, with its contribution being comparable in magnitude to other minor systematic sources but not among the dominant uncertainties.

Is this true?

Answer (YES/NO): NO